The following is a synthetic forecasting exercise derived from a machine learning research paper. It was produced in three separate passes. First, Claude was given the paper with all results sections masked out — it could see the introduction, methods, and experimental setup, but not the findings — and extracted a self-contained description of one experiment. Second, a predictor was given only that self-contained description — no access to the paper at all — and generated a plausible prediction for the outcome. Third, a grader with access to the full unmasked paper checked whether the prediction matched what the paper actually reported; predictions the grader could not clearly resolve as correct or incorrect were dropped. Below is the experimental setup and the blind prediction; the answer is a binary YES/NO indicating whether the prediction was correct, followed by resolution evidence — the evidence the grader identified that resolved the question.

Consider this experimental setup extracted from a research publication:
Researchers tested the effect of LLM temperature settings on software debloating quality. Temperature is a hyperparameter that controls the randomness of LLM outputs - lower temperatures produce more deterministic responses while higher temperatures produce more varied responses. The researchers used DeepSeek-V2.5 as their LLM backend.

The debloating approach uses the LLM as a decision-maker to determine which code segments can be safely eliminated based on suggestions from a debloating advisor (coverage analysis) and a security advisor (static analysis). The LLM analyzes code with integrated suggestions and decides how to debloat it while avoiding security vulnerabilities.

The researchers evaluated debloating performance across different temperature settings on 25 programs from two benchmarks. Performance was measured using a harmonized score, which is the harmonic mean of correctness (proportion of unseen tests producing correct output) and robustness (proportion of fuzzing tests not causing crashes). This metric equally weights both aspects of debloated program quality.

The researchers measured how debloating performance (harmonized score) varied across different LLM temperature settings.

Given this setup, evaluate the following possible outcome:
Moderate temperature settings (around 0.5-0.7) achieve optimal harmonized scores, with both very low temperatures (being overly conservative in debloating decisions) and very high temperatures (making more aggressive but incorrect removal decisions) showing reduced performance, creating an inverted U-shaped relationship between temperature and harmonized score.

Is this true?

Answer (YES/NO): NO